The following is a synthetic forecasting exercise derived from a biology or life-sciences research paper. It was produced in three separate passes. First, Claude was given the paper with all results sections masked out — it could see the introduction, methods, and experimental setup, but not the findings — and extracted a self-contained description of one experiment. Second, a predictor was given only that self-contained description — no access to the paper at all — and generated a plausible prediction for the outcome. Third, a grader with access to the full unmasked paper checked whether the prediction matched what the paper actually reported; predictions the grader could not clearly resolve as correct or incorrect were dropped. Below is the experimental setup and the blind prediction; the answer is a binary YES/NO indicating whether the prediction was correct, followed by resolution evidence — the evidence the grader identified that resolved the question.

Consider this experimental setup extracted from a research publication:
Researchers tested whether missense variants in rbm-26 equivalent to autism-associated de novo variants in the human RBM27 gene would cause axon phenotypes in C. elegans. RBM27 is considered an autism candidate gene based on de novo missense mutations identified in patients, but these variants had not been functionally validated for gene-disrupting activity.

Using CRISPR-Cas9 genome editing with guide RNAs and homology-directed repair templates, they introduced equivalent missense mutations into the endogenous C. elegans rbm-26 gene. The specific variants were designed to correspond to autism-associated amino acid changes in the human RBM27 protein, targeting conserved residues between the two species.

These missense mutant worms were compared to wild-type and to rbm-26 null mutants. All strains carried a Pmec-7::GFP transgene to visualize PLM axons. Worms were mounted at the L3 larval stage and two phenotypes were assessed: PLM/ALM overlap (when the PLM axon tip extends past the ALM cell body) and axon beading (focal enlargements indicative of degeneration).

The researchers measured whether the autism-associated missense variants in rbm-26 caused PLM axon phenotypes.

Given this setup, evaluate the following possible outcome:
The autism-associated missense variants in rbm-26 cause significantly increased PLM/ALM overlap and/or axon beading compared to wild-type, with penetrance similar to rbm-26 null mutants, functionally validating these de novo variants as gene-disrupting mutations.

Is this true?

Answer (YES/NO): NO